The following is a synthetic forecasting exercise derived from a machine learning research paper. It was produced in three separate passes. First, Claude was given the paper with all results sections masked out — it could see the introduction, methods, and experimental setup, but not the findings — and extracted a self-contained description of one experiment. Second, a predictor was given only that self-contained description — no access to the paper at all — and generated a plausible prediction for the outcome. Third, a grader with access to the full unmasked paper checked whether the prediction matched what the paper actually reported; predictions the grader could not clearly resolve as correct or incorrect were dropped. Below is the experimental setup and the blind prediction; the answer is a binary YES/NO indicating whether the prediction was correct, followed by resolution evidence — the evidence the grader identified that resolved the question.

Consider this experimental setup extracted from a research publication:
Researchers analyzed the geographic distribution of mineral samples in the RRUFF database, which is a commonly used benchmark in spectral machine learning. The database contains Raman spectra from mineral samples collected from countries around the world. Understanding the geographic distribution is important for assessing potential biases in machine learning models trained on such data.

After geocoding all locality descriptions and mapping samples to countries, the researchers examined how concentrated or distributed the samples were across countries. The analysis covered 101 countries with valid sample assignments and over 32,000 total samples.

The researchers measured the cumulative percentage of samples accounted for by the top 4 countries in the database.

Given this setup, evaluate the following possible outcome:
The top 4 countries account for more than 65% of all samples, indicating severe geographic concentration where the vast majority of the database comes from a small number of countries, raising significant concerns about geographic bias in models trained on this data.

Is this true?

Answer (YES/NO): NO